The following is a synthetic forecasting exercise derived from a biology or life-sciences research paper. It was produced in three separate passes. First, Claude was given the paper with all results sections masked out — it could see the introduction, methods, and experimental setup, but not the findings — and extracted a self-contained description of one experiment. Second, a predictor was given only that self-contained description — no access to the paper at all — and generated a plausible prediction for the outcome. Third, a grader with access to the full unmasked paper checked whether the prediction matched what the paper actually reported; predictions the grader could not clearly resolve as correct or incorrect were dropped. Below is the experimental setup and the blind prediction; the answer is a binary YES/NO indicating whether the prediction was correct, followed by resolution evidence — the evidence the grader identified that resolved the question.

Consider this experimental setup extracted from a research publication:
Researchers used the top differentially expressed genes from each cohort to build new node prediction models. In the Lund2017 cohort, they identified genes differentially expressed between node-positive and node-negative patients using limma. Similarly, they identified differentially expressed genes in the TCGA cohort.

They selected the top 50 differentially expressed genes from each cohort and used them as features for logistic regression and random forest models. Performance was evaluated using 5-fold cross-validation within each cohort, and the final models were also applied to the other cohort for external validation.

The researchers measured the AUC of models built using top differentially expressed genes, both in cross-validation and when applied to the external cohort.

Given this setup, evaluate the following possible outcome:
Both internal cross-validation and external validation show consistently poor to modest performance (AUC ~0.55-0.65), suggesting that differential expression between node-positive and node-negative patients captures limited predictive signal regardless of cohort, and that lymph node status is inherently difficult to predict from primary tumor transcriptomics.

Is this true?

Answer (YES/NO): NO